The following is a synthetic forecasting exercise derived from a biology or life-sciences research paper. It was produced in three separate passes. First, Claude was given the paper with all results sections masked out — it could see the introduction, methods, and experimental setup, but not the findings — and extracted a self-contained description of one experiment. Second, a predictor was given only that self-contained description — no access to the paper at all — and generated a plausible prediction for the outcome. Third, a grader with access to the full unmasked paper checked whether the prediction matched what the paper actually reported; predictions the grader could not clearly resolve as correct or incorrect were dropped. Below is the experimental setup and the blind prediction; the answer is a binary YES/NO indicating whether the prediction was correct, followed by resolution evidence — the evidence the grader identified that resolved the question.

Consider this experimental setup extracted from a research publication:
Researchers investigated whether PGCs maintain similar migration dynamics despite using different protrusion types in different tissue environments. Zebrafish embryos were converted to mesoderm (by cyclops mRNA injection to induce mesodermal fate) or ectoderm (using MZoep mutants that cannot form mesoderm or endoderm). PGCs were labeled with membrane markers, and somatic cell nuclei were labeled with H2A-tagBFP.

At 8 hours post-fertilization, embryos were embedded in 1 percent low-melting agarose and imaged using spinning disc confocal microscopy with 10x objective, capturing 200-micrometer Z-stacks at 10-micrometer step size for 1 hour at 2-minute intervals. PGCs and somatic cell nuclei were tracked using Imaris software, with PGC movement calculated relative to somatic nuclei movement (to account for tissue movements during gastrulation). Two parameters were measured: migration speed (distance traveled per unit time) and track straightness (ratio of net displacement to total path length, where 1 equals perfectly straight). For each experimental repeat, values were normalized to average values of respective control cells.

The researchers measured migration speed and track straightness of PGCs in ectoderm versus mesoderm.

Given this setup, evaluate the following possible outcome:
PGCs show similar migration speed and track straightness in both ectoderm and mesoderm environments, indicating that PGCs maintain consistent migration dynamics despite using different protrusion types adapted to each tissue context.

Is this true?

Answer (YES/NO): YES